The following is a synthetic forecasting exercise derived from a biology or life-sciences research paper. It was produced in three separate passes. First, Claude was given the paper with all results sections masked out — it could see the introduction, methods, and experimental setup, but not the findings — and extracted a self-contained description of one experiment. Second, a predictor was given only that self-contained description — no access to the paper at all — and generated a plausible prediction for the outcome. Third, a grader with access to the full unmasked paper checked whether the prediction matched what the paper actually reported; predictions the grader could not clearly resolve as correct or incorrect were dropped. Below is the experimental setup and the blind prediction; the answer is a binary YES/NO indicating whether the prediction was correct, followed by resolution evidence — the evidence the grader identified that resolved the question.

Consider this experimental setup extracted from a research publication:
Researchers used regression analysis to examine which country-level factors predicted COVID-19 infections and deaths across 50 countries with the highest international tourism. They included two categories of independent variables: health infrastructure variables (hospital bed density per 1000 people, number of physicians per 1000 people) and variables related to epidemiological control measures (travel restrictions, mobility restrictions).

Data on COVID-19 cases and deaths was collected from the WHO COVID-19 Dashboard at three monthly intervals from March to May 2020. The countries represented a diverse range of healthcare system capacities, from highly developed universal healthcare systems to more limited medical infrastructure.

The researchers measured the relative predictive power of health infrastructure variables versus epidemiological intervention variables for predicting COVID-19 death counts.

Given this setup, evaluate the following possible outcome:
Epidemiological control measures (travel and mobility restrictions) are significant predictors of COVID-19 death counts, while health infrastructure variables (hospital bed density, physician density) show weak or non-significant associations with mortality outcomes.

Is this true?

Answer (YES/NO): YES